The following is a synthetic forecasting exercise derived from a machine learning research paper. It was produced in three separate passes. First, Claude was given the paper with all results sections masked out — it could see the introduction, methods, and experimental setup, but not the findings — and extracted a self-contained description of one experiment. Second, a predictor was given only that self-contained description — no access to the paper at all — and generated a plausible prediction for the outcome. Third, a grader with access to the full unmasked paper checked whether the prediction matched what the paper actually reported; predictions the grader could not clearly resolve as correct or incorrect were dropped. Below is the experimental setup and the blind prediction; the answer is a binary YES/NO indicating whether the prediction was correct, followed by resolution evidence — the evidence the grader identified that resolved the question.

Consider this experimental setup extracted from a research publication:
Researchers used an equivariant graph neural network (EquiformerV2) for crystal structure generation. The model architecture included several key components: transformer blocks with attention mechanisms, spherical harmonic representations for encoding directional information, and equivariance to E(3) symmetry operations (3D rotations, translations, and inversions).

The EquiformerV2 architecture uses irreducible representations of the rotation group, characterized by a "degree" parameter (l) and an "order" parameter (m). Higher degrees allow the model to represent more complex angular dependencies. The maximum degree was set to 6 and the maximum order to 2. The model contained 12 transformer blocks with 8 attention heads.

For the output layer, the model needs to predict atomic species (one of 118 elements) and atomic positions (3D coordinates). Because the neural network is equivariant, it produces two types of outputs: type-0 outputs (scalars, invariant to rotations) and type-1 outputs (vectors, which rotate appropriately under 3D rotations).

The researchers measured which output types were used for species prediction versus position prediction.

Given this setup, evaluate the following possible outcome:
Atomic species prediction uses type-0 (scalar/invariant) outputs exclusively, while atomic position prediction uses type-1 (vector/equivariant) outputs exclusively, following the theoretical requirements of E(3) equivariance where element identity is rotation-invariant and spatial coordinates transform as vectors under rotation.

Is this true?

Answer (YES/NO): YES